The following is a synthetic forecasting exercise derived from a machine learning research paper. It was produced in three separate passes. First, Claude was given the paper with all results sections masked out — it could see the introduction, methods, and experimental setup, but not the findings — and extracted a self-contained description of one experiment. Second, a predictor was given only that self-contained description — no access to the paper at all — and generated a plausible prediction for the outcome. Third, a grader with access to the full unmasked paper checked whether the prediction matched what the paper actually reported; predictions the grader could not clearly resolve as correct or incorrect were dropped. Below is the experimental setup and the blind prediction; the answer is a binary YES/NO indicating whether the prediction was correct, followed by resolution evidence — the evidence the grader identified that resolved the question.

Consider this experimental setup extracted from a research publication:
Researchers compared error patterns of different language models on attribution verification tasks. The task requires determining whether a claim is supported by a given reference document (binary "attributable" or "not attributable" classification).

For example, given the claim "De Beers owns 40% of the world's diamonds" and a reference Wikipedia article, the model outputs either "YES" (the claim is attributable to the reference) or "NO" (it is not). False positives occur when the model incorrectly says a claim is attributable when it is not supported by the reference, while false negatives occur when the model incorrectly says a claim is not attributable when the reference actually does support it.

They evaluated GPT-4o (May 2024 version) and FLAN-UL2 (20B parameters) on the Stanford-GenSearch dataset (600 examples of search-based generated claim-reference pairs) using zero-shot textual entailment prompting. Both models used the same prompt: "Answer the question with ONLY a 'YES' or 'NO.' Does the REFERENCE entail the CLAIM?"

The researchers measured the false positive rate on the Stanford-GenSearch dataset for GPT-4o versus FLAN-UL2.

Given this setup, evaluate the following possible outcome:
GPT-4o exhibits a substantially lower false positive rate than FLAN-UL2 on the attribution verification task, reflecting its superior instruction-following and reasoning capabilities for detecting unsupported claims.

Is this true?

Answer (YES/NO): NO